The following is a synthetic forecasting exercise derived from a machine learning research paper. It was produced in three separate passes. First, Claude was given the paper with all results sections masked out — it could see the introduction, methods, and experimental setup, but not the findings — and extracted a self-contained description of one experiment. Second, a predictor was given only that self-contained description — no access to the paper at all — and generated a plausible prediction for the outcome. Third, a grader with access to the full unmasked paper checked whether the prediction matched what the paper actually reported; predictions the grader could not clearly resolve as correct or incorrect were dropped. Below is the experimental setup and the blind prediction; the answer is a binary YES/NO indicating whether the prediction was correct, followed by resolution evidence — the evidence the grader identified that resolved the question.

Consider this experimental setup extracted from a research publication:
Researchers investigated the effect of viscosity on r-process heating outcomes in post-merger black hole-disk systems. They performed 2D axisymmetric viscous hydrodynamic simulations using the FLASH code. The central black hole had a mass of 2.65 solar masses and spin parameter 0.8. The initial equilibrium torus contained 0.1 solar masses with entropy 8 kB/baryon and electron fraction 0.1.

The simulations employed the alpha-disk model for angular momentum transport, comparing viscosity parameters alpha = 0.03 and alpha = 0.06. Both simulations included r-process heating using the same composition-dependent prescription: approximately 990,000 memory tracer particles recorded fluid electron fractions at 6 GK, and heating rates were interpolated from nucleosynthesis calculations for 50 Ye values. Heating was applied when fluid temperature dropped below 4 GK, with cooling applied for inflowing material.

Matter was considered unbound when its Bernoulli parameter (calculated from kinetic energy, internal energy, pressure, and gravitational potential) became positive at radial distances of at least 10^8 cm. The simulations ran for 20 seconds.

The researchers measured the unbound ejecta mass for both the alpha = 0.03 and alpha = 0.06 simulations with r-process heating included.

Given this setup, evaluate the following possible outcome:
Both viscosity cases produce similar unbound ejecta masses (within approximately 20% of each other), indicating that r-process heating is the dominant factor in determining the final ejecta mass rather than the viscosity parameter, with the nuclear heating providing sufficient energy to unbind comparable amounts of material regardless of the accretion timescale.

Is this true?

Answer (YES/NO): NO